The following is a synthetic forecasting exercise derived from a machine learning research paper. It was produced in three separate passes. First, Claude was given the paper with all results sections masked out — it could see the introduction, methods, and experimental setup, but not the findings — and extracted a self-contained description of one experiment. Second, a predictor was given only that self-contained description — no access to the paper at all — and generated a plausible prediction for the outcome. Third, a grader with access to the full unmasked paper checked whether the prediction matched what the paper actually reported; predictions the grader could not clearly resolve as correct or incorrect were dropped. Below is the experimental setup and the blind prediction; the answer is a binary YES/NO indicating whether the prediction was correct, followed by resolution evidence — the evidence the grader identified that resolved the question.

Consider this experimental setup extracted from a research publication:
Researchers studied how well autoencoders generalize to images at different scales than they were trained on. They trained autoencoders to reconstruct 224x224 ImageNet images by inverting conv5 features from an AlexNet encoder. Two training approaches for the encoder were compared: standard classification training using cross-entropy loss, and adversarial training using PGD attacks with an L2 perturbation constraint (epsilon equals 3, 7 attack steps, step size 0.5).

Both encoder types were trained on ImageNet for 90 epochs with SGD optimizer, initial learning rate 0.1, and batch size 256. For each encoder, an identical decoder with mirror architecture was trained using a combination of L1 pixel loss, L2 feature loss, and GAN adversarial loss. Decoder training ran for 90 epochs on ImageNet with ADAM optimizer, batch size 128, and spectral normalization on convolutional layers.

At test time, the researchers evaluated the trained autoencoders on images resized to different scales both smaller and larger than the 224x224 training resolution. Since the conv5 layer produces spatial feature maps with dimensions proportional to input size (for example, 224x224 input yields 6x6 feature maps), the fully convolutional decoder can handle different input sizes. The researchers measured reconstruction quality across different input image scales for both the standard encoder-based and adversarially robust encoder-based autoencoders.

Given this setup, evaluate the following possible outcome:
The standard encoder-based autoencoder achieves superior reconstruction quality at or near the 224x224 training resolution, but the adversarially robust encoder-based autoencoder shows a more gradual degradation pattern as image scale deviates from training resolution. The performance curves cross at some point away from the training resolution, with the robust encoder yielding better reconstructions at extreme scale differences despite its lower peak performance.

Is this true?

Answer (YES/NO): NO